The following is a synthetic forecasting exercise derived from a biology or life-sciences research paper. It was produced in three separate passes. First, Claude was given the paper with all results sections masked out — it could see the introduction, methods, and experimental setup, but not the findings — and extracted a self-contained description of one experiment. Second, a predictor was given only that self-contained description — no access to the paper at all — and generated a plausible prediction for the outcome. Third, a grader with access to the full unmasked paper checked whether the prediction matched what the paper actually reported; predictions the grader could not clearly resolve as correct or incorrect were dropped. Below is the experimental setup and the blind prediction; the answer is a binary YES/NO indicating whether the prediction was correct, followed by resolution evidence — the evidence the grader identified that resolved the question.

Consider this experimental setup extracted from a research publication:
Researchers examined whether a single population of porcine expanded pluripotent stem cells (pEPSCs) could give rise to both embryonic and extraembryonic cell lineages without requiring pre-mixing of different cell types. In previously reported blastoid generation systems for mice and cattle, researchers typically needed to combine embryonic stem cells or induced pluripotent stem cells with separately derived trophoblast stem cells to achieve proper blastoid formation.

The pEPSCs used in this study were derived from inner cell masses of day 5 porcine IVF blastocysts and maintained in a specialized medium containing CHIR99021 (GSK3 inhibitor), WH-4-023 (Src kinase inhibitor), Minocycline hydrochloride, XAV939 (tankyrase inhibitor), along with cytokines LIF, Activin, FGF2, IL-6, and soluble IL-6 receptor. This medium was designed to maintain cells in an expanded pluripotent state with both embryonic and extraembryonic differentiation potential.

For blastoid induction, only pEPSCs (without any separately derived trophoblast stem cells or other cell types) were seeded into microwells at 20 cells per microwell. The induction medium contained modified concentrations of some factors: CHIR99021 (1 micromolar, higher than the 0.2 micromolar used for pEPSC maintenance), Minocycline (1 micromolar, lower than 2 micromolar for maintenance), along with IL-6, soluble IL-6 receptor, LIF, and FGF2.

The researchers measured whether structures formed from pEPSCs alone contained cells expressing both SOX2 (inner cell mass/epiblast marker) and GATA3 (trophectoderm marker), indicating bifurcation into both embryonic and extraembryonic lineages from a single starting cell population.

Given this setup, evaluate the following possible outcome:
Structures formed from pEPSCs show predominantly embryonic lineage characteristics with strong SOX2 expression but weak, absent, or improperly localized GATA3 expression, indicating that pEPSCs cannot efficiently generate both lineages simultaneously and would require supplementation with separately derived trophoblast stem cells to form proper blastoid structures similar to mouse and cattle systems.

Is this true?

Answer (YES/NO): NO